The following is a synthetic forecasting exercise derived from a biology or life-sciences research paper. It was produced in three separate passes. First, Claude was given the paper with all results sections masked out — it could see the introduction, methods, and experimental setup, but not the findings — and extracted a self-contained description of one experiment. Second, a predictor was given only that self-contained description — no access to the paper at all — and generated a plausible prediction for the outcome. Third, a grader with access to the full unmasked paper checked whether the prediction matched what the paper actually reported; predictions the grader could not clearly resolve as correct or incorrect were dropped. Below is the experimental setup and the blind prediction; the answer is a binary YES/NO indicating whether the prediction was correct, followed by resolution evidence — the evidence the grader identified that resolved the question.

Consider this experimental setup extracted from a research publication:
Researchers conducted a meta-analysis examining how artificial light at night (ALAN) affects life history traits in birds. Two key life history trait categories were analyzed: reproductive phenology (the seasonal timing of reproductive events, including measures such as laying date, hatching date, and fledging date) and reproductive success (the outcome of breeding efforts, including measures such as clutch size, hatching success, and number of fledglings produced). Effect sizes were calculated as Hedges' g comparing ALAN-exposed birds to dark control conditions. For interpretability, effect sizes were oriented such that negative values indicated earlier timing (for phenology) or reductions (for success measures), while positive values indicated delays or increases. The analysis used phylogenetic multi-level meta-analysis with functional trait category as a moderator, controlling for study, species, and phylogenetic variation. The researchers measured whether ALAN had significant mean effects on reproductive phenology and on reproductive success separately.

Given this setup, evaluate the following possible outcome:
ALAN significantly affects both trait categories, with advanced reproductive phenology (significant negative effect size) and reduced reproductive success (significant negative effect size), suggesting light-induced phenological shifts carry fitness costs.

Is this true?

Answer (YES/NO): NO